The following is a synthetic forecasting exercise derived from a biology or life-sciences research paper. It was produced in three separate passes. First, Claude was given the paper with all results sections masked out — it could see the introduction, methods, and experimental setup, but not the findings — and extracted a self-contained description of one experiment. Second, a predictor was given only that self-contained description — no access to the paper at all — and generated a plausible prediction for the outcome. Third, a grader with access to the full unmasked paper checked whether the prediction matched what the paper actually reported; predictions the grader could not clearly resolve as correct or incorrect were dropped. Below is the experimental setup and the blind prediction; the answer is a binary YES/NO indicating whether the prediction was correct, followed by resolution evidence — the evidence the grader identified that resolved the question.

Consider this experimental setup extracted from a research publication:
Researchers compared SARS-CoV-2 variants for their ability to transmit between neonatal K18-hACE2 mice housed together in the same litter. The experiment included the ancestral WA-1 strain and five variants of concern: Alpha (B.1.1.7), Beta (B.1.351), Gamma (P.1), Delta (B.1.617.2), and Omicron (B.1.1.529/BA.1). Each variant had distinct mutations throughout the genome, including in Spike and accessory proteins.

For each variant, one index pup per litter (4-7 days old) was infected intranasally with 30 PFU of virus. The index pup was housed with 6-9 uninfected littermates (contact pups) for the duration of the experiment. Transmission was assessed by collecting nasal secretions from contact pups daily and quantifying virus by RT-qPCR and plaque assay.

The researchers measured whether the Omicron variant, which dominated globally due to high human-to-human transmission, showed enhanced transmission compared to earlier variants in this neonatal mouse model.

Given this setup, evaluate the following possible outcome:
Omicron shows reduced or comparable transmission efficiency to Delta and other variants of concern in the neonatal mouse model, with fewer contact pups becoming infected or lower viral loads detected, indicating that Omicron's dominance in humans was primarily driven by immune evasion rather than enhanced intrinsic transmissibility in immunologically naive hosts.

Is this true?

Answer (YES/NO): YES